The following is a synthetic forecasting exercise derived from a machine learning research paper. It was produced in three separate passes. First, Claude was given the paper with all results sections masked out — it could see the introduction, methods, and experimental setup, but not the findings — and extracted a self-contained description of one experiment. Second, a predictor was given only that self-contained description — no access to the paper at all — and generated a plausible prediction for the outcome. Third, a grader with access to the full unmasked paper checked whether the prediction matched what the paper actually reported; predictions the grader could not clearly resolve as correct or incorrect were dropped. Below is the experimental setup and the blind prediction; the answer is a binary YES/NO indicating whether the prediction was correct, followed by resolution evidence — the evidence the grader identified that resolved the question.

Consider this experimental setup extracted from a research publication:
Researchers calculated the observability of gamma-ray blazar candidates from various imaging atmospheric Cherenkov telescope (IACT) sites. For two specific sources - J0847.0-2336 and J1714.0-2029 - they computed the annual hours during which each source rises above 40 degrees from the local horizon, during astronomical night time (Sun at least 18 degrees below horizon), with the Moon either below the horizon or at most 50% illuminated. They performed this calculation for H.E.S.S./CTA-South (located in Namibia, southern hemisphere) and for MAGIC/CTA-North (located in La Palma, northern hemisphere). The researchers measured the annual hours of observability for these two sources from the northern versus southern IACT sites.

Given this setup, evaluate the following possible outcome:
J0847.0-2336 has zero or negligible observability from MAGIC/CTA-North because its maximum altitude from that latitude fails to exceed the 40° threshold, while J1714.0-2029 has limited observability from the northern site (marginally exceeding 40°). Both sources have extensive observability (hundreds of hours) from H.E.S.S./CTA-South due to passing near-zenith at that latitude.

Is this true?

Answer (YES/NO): YES